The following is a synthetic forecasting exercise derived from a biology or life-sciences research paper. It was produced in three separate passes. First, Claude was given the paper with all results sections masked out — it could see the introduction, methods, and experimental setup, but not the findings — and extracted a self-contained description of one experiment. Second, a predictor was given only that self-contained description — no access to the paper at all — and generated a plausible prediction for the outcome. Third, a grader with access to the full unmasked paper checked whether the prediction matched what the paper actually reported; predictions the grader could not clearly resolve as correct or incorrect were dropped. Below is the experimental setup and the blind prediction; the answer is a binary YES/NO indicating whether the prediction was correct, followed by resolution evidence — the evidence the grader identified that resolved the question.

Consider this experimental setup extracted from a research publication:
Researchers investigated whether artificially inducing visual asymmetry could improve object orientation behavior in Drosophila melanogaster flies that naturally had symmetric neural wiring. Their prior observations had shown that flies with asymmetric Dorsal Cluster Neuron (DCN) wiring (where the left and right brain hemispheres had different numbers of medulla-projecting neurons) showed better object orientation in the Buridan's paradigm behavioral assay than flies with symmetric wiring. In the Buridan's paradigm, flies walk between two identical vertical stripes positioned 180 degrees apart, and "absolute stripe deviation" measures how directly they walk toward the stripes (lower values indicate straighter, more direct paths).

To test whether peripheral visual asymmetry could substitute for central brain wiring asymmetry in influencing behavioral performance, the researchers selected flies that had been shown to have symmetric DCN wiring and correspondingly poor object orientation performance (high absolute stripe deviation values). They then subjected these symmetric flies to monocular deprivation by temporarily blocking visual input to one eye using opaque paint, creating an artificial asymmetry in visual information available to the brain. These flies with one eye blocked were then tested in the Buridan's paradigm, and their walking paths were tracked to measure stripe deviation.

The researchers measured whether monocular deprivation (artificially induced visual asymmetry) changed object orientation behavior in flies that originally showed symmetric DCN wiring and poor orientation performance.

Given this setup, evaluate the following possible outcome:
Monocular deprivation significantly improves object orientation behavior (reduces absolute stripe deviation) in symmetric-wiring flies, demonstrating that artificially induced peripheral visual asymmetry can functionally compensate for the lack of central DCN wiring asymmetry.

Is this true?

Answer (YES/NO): YES